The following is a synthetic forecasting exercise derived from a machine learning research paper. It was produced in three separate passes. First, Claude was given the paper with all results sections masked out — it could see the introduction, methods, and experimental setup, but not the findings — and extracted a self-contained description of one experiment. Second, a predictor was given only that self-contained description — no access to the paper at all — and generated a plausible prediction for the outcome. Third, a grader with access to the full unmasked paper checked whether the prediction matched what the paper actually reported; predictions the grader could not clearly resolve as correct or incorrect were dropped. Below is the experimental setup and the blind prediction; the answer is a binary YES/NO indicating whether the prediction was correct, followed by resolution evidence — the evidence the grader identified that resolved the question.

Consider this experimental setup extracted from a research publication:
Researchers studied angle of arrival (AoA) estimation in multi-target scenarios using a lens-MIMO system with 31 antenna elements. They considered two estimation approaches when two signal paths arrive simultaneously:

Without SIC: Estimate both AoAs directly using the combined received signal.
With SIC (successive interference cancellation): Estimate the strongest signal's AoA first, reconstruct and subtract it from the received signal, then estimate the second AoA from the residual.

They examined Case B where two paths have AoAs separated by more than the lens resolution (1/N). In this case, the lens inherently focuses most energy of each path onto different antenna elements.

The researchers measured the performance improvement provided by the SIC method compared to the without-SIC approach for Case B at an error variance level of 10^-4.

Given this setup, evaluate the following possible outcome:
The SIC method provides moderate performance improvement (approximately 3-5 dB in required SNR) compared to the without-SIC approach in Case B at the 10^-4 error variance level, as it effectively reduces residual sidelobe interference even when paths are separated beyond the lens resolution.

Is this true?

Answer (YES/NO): NO